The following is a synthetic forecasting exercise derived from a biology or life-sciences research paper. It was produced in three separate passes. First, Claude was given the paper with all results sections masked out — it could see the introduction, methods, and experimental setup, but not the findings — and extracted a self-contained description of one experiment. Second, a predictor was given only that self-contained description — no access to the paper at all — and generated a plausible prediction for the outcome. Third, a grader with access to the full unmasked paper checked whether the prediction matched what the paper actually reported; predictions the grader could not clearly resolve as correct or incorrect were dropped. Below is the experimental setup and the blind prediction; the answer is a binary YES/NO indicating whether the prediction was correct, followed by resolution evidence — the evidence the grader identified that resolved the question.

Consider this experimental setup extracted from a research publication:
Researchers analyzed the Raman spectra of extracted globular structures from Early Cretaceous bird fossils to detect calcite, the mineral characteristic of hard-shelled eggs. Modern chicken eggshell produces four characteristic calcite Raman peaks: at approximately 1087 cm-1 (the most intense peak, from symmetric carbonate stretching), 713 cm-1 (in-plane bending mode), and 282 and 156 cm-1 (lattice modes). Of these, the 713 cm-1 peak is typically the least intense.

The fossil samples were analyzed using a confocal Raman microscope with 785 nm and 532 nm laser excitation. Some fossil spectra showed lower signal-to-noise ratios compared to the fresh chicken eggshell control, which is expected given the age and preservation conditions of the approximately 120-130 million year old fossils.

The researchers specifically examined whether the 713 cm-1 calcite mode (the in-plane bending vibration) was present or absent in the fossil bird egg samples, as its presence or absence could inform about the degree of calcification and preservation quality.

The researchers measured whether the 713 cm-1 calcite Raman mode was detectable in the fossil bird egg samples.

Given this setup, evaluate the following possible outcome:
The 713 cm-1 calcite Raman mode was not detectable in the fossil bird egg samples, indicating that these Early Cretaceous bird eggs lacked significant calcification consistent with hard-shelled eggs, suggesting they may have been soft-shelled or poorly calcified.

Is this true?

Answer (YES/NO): NO